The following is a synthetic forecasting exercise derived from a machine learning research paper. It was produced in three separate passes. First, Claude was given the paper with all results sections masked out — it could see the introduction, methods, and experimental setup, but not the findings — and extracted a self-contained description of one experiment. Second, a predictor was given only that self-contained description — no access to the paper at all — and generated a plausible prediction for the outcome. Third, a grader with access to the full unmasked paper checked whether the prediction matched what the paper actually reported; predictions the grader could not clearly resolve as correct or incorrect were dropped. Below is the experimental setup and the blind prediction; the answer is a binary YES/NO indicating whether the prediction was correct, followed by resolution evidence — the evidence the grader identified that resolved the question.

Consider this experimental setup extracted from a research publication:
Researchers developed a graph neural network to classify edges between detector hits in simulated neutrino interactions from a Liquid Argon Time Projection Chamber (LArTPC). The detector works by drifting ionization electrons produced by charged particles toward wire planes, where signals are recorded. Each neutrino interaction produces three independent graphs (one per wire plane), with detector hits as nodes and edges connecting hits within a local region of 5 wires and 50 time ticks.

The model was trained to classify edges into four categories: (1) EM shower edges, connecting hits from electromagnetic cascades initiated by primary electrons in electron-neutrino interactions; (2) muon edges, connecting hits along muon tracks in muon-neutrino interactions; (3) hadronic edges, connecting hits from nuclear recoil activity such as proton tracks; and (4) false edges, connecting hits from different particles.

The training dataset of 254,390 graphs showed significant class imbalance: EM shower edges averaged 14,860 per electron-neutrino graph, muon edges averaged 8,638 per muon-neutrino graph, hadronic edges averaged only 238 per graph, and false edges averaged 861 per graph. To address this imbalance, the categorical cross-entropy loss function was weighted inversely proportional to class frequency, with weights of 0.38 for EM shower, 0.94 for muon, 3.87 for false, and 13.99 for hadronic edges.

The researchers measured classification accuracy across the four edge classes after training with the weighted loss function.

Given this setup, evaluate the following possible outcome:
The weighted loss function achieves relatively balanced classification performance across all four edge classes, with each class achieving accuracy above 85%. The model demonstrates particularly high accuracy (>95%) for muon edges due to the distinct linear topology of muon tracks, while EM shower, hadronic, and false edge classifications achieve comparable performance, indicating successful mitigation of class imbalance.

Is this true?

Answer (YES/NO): NO